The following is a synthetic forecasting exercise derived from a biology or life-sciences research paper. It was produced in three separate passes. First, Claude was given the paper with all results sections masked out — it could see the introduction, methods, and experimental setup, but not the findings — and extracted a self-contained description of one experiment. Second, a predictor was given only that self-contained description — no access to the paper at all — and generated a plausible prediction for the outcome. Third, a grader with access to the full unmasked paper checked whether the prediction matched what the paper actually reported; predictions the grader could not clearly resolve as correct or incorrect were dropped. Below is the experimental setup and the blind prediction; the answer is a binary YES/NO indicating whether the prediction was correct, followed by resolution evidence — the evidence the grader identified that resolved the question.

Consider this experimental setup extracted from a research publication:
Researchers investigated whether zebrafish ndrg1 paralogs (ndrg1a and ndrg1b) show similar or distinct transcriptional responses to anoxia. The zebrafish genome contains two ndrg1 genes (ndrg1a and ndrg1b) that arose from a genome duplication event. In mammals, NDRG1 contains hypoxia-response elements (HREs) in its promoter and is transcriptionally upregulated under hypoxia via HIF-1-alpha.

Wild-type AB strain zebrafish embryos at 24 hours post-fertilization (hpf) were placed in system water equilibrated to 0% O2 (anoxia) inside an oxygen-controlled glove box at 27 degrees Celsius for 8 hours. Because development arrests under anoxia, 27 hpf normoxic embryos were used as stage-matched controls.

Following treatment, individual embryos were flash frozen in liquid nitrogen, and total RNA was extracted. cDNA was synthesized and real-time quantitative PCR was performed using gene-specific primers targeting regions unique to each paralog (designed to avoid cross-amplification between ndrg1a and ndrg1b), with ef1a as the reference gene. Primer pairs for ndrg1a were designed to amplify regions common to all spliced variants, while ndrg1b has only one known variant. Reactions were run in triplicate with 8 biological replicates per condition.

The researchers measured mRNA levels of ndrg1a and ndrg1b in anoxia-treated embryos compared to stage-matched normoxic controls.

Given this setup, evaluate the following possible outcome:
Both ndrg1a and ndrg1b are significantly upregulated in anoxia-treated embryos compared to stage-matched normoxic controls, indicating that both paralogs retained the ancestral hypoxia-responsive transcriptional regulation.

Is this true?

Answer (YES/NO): NO